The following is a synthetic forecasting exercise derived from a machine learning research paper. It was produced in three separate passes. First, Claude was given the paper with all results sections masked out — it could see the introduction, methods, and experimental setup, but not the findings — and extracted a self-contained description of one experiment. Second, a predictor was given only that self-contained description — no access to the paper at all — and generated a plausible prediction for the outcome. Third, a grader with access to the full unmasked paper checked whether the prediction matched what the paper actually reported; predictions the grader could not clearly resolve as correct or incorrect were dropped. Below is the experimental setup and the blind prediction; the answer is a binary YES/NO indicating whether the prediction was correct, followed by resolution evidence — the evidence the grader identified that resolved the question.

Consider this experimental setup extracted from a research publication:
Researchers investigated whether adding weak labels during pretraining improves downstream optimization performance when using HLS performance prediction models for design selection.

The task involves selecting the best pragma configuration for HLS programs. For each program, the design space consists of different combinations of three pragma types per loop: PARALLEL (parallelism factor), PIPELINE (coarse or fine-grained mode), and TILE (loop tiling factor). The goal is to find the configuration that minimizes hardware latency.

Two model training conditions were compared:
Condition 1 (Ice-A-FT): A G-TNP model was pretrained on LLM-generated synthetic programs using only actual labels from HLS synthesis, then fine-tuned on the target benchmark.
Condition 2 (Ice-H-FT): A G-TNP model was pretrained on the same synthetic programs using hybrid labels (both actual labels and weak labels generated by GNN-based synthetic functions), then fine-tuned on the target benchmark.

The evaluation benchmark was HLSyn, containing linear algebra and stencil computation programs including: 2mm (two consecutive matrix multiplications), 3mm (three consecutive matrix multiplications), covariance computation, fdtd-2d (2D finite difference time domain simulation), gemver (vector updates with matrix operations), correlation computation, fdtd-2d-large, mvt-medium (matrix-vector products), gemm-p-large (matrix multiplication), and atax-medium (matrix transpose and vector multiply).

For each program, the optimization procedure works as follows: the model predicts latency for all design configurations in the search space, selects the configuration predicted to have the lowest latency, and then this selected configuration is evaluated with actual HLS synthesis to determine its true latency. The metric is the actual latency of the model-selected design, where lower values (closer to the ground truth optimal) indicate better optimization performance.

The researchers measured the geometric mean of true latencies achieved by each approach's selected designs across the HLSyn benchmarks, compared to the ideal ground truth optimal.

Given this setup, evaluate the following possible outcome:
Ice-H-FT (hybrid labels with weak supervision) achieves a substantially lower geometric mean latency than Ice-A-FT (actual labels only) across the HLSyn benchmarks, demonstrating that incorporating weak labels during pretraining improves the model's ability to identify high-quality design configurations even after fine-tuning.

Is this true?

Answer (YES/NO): YES